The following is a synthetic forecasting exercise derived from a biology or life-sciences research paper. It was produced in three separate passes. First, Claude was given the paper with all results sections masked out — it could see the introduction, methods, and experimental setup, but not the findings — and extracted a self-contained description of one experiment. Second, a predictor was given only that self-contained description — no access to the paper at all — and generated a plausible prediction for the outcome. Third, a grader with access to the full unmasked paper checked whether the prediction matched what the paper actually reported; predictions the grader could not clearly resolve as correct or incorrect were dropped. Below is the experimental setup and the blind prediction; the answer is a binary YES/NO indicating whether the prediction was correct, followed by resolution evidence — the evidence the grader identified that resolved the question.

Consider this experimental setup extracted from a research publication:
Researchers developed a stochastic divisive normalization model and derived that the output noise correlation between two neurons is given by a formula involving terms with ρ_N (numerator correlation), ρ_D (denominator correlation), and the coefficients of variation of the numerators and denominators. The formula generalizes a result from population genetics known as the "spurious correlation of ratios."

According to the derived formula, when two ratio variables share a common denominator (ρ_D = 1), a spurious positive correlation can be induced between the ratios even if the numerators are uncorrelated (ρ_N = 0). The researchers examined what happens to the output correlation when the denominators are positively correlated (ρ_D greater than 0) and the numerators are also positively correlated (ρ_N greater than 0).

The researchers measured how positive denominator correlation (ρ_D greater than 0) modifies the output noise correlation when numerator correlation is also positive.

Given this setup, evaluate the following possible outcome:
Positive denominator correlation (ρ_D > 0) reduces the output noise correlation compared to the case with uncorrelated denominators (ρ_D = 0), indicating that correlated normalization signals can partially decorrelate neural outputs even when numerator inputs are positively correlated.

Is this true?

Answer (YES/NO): NO